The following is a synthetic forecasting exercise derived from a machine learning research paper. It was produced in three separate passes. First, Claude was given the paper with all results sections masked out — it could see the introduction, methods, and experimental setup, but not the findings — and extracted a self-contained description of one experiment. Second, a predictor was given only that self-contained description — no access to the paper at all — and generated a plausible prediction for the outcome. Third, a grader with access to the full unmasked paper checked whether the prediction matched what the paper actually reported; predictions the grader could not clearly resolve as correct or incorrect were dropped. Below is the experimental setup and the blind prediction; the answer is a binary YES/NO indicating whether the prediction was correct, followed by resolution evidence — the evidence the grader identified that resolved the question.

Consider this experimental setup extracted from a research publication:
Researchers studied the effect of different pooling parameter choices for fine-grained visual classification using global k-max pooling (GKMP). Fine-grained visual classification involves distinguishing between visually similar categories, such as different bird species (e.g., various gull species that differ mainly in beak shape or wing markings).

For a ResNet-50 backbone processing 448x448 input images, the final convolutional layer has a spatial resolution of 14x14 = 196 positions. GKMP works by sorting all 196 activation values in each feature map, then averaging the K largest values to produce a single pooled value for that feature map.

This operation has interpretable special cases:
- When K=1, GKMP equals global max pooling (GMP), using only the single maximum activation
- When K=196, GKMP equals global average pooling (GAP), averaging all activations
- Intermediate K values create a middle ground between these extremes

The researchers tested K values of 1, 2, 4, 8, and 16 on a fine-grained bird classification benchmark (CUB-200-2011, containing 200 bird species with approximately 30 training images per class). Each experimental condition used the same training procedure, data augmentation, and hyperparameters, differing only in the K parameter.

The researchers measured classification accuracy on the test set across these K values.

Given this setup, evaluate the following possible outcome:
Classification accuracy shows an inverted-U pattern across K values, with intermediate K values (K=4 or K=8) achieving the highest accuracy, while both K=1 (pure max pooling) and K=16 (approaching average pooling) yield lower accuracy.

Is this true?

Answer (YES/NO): YES